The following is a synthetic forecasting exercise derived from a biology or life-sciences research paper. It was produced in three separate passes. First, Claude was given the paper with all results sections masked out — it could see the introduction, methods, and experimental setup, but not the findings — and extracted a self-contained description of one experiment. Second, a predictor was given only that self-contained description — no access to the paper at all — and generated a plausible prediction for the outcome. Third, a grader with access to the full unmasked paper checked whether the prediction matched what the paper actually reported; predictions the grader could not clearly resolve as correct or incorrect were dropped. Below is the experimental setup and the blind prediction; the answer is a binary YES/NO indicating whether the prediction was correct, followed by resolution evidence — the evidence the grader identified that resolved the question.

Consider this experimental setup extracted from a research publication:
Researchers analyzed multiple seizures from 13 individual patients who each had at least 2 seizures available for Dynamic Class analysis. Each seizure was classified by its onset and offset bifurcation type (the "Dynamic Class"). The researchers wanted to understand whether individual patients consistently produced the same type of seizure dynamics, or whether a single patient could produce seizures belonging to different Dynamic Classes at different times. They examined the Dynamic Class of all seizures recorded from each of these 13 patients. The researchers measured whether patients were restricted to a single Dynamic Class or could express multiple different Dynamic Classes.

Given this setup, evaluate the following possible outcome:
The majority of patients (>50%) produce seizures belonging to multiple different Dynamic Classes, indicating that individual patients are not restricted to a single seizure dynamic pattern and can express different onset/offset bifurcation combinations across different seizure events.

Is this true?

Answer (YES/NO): YES